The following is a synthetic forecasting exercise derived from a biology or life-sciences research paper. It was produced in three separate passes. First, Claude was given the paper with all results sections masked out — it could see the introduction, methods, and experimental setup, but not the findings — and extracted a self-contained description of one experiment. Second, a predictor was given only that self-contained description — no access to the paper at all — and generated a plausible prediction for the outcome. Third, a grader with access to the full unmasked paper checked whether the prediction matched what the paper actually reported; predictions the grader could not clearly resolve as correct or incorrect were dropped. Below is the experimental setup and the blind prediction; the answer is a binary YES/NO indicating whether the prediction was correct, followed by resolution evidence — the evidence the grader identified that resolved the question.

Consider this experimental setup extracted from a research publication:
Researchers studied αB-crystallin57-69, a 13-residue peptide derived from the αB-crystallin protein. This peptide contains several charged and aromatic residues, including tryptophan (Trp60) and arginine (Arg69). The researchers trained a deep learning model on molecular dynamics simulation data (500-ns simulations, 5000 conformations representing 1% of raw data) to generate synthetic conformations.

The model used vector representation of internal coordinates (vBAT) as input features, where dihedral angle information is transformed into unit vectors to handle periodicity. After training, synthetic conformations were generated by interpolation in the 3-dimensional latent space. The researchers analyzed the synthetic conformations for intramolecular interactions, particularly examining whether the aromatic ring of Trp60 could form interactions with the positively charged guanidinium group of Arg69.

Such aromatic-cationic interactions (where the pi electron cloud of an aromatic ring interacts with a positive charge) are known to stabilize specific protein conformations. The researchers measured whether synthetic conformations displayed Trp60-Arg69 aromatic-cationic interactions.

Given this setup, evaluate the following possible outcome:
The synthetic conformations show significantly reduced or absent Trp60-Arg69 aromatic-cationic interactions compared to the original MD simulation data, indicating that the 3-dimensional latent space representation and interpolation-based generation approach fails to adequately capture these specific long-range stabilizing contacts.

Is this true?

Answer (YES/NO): NO